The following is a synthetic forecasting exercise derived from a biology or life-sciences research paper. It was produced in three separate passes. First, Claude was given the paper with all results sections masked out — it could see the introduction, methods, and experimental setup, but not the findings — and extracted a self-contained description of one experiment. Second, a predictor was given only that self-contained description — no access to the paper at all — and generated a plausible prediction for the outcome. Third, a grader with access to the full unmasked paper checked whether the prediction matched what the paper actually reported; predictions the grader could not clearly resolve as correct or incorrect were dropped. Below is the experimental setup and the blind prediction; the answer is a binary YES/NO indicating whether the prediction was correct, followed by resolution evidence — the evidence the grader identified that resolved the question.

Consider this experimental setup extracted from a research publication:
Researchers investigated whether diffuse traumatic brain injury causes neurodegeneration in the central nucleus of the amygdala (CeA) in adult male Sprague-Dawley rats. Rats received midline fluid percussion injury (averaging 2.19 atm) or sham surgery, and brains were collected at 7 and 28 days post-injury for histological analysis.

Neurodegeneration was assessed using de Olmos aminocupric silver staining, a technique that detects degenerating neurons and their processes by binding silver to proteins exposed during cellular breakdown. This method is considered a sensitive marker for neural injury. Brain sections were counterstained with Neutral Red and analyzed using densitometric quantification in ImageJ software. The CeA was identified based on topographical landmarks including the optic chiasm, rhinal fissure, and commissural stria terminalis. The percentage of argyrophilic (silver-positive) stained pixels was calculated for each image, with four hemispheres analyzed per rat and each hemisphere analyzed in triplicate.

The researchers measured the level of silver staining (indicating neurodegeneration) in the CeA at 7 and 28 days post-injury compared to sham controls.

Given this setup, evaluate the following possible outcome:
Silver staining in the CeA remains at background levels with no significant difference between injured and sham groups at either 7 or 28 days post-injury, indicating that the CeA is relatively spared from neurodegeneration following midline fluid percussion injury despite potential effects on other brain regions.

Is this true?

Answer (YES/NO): YES